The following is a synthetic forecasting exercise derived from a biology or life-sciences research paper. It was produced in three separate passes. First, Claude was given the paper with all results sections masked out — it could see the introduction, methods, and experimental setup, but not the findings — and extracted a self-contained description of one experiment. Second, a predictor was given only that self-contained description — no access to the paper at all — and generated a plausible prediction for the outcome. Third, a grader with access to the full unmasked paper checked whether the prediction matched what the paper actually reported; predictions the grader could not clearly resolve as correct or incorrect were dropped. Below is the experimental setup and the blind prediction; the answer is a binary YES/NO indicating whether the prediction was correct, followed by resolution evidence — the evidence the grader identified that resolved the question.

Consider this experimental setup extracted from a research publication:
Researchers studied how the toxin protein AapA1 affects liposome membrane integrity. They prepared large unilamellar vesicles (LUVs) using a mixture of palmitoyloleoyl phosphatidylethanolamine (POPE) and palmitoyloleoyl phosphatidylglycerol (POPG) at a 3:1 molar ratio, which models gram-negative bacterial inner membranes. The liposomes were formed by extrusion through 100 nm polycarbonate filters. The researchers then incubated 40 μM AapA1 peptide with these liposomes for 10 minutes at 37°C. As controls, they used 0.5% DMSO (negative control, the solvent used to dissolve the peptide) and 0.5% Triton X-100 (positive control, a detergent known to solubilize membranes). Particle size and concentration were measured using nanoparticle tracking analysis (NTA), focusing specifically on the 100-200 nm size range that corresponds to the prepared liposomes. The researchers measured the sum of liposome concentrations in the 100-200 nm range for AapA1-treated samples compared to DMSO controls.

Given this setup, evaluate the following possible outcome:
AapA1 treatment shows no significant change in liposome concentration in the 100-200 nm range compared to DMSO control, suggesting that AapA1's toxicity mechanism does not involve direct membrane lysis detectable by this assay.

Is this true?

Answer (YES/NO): NO